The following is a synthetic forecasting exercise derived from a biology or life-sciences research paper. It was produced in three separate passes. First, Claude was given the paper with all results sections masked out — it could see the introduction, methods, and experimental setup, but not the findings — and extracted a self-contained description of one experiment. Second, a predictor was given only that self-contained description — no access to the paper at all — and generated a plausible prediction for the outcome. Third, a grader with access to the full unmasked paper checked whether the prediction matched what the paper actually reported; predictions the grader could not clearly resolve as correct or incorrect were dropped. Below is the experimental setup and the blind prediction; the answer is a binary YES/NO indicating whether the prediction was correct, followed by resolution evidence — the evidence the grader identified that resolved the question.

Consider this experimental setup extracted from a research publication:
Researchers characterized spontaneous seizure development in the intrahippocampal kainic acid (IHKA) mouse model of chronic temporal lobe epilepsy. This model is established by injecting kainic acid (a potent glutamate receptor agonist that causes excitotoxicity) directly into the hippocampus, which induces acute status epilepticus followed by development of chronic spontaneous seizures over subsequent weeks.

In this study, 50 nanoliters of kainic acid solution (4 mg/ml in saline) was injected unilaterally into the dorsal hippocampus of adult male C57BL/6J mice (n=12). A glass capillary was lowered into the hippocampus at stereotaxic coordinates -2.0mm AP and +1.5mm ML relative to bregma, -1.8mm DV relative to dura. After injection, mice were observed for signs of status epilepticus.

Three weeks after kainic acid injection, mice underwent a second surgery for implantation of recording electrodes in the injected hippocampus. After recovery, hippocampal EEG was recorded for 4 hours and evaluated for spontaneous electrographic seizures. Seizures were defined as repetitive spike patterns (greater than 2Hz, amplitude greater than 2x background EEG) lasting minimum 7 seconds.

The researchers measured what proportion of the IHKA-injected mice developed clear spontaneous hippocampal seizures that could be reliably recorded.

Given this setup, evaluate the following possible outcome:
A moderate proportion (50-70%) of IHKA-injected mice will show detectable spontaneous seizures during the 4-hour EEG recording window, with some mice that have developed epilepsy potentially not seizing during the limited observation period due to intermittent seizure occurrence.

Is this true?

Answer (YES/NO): YES